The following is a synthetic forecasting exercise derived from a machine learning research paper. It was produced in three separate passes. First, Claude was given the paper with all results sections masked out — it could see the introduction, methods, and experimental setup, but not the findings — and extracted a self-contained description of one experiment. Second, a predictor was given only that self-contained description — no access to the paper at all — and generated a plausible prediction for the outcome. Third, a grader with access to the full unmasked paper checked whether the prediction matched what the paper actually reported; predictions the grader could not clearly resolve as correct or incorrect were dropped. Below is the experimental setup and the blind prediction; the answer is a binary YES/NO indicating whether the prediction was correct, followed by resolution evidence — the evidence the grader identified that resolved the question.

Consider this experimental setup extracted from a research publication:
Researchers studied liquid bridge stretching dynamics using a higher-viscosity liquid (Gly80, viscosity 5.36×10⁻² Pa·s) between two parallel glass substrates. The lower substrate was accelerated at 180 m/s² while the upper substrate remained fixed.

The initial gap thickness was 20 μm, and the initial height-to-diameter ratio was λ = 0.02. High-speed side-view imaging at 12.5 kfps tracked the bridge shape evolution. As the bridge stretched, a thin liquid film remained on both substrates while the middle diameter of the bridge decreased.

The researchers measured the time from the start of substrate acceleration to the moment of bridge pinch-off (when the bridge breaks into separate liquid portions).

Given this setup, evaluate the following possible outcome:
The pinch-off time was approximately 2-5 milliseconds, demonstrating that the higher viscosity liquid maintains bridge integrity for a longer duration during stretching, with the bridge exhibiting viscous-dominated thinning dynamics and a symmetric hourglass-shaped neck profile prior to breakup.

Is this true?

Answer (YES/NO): NO